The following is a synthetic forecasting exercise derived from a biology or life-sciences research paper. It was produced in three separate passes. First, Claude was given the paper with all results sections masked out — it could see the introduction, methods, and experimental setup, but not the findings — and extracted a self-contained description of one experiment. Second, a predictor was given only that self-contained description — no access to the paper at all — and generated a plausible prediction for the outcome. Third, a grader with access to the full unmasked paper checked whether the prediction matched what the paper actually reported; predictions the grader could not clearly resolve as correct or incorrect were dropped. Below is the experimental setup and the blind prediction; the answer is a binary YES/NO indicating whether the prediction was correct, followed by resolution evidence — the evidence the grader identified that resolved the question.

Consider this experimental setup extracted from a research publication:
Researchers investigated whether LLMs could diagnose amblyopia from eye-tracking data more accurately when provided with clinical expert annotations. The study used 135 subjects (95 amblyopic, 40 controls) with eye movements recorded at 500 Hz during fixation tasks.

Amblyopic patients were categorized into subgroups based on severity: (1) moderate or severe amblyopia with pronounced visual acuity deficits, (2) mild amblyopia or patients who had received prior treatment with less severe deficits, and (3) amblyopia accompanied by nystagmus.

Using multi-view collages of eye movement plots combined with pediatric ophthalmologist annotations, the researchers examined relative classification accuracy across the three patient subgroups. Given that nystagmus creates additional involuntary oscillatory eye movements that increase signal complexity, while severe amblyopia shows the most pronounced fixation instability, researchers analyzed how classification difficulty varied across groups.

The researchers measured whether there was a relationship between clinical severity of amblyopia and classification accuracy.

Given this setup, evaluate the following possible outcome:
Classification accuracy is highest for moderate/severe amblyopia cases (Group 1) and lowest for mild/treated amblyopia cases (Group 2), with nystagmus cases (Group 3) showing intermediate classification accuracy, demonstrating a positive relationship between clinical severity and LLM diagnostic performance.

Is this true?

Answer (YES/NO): NO